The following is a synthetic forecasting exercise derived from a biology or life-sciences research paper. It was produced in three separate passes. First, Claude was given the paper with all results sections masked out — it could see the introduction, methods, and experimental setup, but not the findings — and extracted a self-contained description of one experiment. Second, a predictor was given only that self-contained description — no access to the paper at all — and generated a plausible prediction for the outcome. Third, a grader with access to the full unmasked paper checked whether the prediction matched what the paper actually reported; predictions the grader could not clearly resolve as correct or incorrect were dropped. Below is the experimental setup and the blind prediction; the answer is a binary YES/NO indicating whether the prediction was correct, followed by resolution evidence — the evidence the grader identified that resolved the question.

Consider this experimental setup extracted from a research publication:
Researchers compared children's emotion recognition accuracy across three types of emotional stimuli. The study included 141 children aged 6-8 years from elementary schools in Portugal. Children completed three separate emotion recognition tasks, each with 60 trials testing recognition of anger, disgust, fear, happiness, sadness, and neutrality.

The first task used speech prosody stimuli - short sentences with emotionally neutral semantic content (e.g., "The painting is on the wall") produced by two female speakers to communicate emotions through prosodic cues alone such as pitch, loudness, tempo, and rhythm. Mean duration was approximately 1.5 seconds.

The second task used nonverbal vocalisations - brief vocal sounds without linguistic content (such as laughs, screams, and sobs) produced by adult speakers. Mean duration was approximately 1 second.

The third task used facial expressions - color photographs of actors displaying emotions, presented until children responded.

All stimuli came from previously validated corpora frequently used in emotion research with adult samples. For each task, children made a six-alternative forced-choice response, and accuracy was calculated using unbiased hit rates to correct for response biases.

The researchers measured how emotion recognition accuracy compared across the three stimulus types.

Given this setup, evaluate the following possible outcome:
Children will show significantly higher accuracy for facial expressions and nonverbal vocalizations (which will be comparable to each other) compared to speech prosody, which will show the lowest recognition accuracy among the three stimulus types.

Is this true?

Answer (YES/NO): NO